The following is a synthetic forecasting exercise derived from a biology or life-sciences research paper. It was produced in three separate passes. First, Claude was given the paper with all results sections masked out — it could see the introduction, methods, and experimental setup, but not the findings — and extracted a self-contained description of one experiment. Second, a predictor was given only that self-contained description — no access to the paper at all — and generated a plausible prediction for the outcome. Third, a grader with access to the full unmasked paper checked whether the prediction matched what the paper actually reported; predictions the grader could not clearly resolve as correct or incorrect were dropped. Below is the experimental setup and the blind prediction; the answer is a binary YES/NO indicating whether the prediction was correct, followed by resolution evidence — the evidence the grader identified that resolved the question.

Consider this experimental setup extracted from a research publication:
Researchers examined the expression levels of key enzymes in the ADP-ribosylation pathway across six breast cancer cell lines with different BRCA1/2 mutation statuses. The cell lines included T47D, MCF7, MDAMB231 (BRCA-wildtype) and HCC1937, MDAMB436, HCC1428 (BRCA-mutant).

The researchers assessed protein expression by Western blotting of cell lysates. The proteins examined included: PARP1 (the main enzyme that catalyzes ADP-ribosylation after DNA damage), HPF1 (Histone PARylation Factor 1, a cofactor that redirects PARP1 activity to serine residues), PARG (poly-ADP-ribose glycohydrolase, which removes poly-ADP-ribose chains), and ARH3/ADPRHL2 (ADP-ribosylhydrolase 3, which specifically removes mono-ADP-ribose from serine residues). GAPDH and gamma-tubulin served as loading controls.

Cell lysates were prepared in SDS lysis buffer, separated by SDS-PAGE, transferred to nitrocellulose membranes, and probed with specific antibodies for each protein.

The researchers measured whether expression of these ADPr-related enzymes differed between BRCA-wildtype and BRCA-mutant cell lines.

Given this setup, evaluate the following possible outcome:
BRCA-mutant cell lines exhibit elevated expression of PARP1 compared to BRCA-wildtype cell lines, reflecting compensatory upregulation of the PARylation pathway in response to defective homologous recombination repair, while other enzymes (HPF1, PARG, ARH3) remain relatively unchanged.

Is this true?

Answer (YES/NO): NO